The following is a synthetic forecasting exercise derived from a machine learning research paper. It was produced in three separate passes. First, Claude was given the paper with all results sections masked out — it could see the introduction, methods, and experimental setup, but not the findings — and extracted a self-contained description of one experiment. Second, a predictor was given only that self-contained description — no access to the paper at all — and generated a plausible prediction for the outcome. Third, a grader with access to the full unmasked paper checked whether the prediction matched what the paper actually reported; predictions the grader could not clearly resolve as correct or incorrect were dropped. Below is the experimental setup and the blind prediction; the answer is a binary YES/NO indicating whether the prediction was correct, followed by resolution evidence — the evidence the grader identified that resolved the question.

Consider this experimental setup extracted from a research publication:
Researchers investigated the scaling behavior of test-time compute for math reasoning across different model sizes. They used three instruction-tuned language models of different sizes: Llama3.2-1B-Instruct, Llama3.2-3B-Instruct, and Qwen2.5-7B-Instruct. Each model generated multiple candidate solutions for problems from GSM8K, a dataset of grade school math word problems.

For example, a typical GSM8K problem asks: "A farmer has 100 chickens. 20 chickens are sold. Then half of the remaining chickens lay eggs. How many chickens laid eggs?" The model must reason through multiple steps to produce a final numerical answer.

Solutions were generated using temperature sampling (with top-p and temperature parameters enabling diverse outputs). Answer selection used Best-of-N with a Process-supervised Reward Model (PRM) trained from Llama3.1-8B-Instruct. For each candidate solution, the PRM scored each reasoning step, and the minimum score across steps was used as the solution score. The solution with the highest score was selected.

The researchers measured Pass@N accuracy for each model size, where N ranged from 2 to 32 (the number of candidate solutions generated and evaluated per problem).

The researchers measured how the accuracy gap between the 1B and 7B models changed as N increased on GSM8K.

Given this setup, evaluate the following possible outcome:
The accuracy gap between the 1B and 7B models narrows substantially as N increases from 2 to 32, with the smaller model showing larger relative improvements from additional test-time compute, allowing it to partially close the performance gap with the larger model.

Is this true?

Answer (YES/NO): YES